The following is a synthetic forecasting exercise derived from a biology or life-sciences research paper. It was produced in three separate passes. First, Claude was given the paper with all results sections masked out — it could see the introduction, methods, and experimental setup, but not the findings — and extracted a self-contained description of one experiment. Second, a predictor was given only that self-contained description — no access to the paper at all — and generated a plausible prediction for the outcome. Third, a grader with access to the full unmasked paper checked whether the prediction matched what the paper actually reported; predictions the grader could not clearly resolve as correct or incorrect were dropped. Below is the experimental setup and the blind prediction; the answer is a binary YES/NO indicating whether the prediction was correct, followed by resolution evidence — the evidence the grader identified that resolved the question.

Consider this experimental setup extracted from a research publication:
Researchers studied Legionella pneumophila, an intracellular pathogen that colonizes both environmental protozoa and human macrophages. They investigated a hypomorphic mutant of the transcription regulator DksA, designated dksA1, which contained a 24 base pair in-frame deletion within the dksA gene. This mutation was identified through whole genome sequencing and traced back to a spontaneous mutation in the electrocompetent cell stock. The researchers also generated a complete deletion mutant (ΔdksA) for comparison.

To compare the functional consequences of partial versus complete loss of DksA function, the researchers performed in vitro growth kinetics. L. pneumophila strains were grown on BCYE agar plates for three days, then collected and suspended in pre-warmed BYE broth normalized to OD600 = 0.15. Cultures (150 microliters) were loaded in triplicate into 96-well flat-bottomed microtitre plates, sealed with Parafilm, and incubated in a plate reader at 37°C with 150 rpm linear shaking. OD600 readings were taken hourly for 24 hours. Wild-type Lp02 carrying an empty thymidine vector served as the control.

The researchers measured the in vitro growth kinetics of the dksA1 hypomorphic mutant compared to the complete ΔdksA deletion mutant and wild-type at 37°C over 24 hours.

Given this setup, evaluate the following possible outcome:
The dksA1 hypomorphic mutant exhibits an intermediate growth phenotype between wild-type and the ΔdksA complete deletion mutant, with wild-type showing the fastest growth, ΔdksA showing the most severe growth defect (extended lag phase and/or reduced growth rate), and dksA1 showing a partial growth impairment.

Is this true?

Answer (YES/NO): NO